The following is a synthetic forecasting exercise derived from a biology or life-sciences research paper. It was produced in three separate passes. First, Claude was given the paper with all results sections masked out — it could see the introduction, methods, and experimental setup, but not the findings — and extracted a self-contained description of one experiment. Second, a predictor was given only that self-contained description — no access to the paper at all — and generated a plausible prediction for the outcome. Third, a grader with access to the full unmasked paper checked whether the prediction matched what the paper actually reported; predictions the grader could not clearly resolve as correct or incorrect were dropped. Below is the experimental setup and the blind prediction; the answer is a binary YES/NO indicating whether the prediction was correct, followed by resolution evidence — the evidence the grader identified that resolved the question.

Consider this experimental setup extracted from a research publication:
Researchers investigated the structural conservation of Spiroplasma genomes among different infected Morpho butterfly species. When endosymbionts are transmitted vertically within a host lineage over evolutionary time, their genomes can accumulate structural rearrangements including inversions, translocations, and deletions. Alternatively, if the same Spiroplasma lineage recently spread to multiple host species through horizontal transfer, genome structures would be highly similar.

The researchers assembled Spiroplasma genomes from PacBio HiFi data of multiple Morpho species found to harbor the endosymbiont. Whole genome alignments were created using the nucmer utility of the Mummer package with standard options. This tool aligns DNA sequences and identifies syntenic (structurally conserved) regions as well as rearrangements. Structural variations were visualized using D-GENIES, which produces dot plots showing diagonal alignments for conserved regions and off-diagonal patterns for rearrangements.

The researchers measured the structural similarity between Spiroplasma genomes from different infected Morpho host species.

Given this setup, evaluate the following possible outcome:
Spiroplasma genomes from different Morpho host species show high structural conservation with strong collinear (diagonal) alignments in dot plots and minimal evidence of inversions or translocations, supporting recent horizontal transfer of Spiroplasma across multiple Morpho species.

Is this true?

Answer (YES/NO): NO